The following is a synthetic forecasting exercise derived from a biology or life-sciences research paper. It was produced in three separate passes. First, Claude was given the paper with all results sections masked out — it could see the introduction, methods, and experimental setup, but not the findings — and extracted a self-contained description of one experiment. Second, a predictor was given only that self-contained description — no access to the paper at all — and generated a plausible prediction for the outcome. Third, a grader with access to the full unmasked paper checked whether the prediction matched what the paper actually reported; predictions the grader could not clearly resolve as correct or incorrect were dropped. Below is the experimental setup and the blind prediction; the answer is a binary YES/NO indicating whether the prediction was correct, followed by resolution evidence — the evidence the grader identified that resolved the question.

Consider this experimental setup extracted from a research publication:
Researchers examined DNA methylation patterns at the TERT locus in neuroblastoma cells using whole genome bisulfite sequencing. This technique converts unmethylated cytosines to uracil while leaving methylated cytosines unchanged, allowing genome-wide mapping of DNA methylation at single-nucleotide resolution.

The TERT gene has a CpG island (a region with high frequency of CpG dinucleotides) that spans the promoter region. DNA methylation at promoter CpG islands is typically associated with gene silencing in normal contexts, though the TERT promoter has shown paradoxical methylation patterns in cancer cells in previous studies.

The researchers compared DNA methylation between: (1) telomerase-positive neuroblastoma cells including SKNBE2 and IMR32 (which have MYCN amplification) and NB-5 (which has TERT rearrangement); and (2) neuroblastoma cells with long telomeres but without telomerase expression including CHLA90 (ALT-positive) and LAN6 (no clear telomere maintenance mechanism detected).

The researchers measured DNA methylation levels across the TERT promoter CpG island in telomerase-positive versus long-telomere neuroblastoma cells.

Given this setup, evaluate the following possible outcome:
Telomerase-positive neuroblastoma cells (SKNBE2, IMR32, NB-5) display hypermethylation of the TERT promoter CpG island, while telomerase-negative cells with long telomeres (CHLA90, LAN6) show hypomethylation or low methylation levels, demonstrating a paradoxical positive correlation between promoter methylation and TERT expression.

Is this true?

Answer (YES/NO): NO